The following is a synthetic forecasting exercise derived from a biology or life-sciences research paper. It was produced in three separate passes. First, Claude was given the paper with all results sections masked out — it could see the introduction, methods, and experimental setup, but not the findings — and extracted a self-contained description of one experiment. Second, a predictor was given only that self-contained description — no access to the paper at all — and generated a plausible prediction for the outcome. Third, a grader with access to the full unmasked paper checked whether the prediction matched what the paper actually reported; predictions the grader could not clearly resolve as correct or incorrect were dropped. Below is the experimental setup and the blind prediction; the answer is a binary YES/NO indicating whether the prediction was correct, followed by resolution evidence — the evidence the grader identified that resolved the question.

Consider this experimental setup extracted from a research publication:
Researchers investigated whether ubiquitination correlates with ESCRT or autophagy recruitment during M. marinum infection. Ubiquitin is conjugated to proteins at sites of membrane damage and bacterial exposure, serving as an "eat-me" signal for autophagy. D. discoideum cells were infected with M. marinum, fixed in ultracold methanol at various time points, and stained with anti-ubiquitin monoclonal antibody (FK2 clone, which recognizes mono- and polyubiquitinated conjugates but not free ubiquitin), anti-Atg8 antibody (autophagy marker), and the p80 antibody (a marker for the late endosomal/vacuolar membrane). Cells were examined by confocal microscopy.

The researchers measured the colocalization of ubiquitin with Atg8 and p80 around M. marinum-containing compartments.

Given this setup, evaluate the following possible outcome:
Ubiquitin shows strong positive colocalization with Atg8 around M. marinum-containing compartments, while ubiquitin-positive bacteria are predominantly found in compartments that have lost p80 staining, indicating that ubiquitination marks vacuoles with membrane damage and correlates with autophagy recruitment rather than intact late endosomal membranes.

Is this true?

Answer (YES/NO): NO